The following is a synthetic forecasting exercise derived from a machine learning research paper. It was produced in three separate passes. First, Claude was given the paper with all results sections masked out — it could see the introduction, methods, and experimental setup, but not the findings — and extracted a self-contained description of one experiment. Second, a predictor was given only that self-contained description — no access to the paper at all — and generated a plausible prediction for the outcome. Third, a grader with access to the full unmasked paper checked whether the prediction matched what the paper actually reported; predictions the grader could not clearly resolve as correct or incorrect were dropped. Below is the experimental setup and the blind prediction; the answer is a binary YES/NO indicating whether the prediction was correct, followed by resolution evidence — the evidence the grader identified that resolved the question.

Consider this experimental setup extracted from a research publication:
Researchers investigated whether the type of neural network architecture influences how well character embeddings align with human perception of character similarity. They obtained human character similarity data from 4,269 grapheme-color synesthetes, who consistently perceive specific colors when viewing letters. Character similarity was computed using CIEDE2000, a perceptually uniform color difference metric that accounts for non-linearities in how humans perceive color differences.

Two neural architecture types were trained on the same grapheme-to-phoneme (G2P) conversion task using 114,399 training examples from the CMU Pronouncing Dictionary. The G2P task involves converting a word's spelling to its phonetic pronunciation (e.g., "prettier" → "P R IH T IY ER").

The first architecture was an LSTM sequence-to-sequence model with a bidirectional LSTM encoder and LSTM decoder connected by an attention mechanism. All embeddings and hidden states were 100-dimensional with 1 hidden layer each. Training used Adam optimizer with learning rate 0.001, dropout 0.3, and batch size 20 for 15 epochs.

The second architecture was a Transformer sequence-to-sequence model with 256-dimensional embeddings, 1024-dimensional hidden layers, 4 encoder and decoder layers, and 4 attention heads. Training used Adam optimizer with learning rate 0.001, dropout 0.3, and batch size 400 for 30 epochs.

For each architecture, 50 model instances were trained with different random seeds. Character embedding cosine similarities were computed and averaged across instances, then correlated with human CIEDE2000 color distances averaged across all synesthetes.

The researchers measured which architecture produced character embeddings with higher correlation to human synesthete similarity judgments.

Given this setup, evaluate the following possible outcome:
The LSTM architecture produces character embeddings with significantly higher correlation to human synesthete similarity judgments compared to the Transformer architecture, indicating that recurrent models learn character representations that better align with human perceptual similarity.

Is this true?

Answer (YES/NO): YES